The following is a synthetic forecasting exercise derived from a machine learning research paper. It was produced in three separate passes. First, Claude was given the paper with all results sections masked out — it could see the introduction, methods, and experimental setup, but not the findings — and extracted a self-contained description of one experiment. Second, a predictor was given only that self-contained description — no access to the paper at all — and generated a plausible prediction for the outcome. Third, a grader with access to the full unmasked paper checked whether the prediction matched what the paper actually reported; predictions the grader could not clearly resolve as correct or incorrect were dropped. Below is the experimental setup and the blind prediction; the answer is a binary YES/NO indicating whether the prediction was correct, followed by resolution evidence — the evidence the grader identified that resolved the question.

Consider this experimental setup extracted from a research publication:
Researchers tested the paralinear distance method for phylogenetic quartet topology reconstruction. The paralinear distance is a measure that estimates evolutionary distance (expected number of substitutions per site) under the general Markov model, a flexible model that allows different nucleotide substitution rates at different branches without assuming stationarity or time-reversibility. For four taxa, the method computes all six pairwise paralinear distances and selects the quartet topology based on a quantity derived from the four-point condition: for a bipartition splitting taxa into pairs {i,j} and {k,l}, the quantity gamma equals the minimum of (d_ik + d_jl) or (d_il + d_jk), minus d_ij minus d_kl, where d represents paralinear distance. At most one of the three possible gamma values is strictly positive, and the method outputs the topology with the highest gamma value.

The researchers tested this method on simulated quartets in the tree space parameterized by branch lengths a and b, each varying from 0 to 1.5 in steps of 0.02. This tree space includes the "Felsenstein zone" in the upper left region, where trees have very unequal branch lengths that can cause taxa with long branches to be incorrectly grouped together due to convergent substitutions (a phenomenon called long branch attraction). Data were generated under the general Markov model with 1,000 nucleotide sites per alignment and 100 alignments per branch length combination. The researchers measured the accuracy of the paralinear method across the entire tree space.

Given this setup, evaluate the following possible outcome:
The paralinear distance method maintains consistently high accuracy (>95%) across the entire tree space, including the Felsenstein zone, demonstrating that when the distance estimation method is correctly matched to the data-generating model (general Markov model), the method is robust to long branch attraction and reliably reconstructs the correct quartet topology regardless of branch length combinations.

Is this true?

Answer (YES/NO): NO